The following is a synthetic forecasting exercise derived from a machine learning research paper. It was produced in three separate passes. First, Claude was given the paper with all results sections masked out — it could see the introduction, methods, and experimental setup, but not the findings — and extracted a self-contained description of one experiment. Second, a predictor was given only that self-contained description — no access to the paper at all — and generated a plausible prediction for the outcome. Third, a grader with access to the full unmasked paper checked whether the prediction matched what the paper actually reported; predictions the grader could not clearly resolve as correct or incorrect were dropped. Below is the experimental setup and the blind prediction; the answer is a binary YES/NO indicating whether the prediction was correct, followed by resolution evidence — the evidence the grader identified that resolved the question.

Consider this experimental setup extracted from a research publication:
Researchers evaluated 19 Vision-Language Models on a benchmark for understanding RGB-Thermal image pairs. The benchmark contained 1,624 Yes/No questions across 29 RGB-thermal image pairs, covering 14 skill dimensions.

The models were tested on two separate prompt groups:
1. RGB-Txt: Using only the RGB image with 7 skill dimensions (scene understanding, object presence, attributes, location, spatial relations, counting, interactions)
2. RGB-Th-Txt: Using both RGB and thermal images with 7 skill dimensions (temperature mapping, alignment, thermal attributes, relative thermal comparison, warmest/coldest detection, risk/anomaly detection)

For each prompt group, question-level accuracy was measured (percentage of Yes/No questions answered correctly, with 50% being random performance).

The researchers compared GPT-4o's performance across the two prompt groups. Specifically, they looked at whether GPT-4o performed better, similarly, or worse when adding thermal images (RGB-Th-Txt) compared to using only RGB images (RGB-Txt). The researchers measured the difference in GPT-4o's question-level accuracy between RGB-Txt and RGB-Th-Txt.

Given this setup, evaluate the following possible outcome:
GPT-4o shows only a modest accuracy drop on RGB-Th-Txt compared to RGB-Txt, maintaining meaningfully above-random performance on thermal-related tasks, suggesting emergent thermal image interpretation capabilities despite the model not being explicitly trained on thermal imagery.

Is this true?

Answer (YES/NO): NO